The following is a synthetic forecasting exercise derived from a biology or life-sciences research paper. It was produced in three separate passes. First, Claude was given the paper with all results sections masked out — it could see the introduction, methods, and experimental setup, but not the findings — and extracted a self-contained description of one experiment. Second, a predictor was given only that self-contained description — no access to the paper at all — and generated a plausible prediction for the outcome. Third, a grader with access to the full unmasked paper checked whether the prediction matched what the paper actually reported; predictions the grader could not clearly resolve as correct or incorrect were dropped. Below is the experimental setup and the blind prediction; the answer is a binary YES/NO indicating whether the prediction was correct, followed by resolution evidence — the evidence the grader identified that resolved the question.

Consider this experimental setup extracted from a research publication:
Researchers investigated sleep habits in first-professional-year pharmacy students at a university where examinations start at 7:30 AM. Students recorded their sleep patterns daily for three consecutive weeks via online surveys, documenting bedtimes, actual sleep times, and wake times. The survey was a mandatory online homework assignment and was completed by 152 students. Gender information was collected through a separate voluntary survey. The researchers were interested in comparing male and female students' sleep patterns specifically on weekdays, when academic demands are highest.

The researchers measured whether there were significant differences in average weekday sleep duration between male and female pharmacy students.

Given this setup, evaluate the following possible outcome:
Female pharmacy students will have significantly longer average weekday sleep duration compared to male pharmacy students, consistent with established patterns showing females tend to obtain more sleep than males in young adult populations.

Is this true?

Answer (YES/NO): NO